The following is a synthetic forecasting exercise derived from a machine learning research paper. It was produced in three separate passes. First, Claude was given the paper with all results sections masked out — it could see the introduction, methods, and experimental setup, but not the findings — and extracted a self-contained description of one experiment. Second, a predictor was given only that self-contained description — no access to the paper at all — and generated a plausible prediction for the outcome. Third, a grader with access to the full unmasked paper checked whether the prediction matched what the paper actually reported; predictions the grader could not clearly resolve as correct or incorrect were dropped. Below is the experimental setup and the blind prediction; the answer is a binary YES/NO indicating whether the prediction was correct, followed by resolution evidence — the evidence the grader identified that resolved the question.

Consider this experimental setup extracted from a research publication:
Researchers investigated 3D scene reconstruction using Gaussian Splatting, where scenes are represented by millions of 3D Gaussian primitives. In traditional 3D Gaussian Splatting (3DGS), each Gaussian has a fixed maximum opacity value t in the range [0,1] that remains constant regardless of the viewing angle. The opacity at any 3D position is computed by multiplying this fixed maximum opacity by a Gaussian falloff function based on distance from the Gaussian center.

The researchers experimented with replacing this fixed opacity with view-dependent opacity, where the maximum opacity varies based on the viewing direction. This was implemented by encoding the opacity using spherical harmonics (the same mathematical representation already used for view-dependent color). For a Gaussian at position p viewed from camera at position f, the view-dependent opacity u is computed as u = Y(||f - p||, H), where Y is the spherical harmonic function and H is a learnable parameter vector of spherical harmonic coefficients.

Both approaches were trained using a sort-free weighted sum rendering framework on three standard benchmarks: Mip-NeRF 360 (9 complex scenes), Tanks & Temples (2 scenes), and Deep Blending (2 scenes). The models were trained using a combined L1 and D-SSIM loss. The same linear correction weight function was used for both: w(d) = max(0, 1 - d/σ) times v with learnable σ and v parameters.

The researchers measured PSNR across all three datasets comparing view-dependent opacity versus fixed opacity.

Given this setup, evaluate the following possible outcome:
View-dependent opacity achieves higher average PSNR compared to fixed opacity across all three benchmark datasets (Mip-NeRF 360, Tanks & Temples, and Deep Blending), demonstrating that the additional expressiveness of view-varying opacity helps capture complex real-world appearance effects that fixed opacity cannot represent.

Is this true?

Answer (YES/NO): YES